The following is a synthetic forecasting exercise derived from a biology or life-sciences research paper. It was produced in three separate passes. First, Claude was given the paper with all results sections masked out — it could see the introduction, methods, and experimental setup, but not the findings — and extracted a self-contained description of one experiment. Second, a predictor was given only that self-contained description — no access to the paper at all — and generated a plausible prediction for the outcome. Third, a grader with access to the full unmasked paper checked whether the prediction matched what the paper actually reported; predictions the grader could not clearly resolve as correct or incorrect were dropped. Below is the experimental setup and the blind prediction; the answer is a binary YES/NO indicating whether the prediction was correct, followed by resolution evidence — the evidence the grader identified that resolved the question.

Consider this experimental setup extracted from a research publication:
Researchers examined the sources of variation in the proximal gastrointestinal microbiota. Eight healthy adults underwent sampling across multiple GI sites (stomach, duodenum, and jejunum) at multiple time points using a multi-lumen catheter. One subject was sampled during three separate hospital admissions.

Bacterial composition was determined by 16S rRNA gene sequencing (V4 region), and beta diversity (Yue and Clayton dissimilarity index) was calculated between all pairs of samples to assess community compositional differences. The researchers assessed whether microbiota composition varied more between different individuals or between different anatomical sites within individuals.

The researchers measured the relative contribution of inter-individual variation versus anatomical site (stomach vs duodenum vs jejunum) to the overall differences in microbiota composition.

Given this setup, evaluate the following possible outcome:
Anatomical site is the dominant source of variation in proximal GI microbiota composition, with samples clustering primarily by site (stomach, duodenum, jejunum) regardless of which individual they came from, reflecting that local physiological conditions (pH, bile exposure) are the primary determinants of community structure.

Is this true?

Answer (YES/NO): NO